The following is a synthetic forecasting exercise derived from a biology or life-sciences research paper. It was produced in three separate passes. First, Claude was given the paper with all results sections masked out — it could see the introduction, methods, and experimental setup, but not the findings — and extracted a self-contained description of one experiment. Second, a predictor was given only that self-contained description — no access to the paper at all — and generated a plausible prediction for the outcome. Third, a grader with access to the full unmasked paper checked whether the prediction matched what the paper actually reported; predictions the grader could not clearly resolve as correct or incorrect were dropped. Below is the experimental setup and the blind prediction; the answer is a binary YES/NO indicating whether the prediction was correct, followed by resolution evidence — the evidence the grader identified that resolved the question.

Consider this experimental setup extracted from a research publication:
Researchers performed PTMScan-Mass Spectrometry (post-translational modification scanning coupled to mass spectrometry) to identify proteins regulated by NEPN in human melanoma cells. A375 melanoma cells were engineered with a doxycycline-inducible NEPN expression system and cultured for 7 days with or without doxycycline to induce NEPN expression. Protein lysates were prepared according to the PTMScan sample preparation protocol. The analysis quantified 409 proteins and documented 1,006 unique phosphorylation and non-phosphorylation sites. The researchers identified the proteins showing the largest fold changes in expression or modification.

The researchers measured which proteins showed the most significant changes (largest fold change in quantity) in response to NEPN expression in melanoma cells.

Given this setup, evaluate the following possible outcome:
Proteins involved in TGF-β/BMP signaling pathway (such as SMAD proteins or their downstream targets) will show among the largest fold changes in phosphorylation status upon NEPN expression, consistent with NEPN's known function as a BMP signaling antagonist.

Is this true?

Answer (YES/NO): NO